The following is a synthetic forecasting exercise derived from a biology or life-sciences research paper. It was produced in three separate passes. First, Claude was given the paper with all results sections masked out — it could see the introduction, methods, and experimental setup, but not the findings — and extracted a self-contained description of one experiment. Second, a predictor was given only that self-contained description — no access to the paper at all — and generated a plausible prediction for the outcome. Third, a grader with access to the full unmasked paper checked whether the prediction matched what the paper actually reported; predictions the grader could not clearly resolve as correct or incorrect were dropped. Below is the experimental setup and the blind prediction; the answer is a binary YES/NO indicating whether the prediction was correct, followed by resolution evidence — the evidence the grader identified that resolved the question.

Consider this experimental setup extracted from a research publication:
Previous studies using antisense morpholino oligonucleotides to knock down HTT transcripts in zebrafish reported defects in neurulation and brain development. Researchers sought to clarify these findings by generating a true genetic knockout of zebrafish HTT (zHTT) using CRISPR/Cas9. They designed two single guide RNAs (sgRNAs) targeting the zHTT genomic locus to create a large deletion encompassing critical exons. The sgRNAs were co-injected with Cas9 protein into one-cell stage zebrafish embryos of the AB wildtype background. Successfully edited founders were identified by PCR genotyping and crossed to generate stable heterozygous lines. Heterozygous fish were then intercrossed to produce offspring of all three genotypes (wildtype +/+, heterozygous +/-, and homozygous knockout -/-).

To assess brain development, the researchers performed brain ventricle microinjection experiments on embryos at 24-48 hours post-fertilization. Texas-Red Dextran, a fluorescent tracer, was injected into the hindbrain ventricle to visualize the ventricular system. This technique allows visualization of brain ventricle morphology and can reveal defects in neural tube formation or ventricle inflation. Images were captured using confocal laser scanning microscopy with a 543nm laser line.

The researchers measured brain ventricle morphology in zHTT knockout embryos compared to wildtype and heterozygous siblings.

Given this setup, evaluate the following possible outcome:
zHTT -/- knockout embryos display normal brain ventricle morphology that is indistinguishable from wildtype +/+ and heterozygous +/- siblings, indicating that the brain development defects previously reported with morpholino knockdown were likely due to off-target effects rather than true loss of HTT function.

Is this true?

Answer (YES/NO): YES